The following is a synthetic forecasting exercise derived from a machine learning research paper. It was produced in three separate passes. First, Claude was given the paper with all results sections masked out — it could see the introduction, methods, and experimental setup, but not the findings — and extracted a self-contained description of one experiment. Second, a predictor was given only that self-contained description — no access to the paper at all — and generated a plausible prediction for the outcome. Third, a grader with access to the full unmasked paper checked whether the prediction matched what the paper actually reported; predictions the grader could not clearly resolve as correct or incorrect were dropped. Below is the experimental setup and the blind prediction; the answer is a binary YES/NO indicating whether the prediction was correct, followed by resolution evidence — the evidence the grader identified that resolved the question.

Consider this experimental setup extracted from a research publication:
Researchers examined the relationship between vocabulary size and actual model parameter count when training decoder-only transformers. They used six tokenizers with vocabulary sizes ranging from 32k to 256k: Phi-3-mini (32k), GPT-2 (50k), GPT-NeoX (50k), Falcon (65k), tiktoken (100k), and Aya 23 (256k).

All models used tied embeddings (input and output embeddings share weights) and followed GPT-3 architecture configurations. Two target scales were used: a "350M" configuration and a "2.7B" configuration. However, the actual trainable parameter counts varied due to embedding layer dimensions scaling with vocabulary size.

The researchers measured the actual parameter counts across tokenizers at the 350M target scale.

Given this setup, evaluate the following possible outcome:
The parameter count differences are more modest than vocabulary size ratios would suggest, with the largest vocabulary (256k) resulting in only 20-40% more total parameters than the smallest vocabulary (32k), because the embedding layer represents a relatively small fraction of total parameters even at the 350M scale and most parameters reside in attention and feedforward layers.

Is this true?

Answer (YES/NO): NO